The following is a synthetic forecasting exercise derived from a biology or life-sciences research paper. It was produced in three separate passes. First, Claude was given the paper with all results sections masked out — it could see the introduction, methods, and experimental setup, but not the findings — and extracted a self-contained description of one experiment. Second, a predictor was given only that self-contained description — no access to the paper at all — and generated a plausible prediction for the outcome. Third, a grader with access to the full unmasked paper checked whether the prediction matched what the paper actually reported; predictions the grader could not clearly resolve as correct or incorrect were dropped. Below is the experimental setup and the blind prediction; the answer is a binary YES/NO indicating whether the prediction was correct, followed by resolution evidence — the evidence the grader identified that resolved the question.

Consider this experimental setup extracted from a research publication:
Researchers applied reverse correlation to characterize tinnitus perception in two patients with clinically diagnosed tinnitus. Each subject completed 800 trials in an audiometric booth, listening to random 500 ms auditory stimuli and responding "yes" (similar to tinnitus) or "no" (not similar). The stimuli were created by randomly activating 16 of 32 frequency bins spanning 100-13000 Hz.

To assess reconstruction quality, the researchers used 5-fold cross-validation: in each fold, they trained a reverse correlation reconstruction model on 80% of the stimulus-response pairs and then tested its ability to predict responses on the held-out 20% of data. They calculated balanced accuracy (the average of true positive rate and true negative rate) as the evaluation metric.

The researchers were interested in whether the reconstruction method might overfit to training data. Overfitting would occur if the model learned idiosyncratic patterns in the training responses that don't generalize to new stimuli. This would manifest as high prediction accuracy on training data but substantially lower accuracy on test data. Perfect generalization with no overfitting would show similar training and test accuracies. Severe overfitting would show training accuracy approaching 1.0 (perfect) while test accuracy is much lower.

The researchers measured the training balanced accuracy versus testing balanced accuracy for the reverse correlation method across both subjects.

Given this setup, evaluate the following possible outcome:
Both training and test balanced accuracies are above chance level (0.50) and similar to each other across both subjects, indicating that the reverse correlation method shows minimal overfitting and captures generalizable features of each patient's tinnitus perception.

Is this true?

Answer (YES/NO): YES